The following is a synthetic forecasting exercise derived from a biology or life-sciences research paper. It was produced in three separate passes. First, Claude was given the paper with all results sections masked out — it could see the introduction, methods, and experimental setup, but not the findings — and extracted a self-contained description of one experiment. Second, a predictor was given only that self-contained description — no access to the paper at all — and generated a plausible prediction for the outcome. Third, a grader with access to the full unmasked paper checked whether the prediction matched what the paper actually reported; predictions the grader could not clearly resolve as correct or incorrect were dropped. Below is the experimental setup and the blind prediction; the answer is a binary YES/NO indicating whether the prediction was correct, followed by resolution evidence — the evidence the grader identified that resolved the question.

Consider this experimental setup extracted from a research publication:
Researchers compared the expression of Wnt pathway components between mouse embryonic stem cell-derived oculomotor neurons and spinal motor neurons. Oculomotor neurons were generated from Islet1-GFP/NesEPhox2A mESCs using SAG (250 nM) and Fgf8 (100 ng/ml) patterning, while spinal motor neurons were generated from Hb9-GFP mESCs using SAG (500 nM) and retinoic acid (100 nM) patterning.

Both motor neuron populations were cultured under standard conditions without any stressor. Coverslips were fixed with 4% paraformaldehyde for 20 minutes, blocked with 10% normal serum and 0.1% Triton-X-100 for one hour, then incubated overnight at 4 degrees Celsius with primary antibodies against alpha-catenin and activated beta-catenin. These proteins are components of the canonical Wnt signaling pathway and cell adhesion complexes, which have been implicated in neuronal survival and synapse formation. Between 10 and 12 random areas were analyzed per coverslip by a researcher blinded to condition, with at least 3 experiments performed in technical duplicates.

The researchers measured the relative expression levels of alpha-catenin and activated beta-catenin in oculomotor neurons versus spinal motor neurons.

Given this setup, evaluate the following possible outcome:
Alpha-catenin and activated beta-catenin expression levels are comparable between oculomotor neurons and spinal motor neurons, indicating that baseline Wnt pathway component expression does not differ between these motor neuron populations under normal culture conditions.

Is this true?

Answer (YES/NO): NO